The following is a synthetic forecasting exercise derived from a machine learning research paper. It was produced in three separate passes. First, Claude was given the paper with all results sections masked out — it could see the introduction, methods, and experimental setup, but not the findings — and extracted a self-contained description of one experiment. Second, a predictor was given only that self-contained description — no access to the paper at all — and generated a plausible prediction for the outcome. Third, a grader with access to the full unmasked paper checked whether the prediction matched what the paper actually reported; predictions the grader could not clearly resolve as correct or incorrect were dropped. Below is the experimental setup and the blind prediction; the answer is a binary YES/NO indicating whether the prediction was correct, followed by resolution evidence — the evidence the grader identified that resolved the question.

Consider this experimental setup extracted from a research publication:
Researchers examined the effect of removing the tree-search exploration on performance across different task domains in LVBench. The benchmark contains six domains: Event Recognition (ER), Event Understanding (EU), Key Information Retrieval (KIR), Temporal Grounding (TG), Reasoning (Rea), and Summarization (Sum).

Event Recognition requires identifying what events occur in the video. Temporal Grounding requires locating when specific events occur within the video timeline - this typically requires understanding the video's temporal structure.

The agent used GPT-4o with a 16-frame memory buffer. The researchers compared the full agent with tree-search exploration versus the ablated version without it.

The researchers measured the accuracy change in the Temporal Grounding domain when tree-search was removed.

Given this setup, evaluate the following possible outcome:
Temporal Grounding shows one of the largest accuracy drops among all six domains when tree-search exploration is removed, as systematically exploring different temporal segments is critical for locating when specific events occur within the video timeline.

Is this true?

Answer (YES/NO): YES